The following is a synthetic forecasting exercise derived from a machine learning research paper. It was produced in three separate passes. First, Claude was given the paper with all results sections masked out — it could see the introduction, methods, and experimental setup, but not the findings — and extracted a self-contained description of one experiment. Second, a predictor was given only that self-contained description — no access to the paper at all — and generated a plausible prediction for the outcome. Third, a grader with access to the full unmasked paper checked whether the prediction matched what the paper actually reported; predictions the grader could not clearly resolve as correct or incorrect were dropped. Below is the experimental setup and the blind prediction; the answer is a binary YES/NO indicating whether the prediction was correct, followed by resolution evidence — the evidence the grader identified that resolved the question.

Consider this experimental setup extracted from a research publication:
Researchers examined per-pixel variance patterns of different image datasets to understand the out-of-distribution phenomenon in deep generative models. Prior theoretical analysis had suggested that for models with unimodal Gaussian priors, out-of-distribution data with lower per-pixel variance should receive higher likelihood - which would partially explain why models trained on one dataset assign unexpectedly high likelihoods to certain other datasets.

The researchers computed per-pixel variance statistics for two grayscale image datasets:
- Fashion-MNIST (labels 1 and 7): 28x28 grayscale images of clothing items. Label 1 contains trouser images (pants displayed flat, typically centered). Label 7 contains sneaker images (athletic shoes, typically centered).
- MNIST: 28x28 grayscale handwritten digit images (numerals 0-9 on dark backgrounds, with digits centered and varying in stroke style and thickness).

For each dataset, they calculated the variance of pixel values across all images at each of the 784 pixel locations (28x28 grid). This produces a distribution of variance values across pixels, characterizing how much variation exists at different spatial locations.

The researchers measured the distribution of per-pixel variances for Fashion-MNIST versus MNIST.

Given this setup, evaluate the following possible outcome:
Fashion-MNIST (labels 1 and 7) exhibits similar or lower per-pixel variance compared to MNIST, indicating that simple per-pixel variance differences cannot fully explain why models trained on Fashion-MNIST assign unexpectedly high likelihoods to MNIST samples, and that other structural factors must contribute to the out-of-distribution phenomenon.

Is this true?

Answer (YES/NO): NO